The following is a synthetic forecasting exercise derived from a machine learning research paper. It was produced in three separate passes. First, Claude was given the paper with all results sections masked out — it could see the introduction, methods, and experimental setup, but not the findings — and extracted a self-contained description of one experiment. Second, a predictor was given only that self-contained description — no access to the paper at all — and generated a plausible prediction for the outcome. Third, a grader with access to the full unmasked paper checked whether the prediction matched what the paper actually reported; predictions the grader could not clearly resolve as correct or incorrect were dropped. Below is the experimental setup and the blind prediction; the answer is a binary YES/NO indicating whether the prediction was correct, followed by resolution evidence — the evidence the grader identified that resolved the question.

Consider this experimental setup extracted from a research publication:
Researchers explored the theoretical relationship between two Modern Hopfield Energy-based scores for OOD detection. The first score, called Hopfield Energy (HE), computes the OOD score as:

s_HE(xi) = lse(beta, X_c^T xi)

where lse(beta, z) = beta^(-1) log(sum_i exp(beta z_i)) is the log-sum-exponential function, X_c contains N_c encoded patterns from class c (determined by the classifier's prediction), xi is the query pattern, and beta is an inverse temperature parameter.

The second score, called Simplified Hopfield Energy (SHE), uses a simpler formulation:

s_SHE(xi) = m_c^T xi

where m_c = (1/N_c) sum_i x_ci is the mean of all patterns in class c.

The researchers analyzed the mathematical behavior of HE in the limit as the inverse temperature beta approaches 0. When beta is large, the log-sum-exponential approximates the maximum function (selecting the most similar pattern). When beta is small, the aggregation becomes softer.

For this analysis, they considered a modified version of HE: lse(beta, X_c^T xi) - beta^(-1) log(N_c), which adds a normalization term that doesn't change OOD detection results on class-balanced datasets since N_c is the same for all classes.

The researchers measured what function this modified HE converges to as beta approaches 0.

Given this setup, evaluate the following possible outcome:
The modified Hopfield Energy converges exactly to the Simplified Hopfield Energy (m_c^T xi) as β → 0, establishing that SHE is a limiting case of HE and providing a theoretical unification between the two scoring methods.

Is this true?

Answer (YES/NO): YES